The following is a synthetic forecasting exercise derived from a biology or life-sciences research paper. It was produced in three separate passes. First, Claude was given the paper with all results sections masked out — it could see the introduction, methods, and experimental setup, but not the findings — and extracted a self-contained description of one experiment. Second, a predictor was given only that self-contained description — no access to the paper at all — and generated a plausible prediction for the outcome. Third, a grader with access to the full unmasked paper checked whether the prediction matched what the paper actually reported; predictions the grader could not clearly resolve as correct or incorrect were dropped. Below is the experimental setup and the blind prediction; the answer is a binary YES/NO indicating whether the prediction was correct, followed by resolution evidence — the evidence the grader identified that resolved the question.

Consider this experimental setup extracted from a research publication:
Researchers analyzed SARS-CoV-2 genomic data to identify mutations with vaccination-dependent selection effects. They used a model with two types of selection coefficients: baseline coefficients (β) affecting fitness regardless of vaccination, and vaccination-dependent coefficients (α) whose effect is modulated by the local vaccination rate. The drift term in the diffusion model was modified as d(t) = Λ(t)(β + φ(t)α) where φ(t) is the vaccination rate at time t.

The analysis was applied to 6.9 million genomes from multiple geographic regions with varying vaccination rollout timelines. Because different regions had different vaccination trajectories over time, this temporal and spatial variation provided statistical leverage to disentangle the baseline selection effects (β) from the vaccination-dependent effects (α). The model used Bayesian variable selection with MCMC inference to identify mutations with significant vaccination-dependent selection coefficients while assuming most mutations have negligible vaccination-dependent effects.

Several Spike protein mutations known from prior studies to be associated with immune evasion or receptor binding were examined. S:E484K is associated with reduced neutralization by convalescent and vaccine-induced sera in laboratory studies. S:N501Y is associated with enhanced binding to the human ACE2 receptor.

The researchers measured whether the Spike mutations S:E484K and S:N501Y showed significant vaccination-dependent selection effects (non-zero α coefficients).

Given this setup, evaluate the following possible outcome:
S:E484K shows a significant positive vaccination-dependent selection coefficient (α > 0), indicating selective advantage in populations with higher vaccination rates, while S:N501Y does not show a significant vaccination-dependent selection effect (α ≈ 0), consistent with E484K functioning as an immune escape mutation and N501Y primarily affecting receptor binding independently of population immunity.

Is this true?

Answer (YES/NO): NO